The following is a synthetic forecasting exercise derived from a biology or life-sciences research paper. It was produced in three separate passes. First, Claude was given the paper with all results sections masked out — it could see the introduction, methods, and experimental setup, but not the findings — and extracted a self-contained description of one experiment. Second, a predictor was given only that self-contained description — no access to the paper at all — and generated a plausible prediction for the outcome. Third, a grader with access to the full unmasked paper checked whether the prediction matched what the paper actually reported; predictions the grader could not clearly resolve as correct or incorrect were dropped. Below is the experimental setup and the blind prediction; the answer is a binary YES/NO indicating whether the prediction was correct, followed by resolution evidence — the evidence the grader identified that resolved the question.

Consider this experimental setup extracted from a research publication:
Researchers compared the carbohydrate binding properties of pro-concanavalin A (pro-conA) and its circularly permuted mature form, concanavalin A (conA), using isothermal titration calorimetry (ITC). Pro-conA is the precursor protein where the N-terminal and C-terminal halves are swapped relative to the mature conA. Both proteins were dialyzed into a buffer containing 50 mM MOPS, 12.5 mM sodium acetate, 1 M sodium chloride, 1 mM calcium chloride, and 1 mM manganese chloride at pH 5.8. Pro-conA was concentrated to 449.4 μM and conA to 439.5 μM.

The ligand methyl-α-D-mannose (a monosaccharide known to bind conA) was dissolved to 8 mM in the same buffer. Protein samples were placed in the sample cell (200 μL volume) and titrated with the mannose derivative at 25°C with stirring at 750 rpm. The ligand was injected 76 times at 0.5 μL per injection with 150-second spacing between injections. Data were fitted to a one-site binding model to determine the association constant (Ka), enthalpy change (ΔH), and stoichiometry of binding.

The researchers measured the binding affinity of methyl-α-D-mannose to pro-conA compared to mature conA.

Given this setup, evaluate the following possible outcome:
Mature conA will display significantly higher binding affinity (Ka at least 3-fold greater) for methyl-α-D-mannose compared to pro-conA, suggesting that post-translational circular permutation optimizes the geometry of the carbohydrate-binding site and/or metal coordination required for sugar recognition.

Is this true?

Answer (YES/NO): NO